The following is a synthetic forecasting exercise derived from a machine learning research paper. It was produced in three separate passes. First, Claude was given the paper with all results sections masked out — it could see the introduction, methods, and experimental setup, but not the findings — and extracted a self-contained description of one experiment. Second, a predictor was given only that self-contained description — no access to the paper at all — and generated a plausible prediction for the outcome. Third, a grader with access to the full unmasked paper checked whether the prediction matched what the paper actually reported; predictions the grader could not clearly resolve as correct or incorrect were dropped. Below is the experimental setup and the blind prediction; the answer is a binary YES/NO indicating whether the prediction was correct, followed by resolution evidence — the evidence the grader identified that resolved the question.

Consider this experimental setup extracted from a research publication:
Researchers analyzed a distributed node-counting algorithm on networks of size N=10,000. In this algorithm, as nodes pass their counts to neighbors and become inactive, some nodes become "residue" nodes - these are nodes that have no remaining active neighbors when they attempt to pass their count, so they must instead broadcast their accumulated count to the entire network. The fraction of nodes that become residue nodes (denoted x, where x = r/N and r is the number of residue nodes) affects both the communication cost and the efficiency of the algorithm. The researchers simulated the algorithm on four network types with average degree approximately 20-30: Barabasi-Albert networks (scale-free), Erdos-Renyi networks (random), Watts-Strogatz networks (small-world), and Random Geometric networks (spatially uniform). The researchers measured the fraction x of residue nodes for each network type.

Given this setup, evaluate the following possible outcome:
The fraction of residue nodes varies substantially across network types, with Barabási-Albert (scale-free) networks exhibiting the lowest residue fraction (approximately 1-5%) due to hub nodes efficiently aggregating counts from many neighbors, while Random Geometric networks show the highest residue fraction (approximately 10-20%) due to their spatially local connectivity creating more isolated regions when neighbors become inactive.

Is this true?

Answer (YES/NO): NO